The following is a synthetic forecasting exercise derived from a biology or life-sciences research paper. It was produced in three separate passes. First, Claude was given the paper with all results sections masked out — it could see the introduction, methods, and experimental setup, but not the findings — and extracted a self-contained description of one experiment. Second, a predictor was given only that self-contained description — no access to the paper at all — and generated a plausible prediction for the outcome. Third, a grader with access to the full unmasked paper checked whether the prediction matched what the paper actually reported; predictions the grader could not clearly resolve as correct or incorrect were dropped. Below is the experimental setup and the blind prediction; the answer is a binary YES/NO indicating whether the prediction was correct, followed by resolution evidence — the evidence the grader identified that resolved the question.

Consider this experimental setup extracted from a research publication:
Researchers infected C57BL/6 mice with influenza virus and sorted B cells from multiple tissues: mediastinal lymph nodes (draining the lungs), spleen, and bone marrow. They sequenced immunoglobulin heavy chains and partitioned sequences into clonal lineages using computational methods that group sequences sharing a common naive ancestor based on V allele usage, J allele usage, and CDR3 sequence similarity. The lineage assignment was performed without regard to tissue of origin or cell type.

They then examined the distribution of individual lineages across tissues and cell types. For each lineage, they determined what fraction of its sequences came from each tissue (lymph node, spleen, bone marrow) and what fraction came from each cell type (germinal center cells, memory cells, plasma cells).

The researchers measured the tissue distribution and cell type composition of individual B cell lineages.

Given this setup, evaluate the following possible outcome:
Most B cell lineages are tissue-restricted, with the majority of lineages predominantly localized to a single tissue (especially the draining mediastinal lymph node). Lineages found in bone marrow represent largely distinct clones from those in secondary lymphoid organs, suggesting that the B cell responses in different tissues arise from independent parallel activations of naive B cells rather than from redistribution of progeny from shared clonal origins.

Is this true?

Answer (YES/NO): NO